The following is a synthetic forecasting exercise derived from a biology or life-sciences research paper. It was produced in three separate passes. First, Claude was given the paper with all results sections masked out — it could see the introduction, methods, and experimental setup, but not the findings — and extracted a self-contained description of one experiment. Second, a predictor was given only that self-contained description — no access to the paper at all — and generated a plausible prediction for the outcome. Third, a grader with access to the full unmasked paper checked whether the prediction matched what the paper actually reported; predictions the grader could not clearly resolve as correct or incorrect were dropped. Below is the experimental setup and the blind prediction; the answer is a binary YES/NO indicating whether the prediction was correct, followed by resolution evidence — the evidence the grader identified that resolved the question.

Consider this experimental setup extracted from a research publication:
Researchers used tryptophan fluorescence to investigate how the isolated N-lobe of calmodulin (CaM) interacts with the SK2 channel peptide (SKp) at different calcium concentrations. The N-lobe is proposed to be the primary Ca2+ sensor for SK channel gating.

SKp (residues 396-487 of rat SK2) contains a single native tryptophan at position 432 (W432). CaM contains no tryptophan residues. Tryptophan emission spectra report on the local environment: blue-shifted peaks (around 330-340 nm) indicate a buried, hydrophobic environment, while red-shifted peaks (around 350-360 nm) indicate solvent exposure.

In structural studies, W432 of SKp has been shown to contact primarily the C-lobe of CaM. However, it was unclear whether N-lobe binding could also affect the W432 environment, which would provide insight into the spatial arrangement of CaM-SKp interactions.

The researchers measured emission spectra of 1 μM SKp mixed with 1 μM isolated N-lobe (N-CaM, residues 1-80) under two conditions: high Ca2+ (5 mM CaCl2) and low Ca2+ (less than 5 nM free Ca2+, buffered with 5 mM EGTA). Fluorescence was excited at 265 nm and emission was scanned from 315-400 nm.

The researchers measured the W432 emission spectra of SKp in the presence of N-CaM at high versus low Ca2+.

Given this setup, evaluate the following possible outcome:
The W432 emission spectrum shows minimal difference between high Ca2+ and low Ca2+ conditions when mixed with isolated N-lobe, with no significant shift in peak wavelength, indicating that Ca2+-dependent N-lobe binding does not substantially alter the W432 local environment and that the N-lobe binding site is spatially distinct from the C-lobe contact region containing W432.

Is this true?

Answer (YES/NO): NO